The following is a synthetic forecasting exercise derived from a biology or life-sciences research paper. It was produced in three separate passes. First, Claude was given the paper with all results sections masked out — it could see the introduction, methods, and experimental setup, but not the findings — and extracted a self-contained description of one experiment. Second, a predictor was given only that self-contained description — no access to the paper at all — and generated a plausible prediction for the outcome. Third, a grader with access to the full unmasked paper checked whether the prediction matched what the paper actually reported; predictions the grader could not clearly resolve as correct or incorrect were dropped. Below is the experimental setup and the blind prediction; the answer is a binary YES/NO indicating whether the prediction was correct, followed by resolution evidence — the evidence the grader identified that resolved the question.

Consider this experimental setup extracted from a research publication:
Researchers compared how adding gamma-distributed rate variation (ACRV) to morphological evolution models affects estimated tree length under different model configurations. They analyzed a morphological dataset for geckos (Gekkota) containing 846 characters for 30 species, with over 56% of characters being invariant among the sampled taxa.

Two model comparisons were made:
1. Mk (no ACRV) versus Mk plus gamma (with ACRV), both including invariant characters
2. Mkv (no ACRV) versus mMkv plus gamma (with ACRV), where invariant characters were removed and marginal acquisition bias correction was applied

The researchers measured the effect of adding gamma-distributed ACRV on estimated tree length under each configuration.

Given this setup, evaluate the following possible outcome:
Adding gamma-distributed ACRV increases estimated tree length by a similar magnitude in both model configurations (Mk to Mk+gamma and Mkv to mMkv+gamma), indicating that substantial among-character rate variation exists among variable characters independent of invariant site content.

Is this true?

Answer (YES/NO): NO